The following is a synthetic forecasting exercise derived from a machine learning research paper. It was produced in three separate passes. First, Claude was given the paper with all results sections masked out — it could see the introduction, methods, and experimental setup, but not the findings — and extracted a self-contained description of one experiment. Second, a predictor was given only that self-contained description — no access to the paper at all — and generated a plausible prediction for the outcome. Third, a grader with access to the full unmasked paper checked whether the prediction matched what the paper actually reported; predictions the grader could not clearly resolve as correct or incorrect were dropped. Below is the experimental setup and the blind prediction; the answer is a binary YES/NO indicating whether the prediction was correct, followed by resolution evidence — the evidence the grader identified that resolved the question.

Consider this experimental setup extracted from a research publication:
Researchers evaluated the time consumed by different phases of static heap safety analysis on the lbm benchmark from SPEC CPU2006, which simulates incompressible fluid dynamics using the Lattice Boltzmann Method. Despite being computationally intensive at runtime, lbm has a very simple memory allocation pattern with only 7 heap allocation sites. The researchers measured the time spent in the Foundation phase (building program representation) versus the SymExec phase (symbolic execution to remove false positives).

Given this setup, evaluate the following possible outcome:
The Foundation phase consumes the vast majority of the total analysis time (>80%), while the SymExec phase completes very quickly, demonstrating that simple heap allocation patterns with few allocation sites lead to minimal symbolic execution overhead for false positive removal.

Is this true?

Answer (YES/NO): NO